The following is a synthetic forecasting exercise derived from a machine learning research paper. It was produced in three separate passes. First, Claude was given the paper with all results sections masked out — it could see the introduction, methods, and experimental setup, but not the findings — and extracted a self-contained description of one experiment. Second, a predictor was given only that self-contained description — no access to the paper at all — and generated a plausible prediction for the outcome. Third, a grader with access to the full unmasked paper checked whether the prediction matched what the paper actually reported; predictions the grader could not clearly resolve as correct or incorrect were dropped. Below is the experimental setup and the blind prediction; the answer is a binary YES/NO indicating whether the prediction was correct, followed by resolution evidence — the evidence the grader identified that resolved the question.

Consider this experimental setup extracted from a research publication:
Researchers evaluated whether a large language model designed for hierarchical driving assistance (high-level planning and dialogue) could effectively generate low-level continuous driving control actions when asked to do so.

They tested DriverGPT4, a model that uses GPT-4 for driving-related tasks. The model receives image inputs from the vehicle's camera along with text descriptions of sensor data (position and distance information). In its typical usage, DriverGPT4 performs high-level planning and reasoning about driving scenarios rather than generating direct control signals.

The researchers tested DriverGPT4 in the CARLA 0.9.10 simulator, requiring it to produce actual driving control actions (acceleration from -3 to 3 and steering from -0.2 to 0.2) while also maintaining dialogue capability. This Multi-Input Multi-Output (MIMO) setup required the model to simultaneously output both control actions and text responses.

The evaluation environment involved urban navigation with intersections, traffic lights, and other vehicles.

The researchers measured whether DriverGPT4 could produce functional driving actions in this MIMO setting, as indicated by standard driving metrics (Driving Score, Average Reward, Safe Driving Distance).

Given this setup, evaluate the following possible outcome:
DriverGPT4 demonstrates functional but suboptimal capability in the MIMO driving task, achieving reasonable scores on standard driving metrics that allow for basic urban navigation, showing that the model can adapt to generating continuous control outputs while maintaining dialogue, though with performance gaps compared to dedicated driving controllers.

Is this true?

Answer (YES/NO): NO